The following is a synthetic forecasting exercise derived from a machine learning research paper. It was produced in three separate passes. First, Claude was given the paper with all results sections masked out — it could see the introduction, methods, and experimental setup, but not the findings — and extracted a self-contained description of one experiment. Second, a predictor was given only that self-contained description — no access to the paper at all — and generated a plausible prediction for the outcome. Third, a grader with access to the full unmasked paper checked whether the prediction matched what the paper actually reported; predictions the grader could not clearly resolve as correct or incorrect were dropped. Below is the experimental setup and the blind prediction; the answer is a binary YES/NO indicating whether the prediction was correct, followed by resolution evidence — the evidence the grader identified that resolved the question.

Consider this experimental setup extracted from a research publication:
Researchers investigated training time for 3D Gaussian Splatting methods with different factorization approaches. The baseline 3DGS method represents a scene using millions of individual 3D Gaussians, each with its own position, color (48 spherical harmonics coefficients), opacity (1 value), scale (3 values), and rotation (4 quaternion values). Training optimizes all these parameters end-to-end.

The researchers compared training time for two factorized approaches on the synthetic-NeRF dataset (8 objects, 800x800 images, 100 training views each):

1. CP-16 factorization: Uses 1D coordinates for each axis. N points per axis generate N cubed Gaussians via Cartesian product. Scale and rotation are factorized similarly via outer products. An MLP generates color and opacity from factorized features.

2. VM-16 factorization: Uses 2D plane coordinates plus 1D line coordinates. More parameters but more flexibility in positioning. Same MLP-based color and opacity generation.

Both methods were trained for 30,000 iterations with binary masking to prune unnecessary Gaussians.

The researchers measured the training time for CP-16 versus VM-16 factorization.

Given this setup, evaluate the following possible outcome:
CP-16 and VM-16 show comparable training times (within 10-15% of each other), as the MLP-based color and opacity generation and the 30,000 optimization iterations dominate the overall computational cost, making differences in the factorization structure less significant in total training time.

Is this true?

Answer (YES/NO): NO